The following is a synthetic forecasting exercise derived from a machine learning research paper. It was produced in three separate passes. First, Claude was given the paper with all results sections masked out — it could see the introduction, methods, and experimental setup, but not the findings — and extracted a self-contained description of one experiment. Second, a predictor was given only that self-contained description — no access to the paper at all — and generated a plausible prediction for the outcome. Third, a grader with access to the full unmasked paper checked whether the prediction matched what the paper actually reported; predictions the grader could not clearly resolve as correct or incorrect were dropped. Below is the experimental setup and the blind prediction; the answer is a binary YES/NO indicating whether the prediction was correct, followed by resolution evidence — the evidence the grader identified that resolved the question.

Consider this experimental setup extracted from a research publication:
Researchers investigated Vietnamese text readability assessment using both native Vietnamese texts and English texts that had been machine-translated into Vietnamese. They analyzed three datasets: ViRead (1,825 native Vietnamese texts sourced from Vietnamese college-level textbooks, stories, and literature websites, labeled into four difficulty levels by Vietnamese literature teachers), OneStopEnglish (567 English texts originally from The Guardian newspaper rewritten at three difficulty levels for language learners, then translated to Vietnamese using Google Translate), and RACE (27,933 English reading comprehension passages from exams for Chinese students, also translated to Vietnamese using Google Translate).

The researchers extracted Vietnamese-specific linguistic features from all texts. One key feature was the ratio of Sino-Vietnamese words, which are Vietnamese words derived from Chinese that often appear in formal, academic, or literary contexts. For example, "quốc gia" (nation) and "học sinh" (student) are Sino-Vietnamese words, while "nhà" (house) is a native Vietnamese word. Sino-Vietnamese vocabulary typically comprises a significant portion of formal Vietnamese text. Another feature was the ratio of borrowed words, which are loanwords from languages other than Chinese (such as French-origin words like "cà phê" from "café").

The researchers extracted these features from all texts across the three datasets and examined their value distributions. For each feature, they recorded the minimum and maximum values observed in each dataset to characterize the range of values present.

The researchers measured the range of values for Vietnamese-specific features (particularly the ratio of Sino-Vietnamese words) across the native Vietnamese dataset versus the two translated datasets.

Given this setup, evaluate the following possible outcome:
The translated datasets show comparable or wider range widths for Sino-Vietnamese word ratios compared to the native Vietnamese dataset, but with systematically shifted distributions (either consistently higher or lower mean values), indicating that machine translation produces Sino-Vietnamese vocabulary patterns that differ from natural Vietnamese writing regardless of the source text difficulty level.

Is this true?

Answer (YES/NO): NO